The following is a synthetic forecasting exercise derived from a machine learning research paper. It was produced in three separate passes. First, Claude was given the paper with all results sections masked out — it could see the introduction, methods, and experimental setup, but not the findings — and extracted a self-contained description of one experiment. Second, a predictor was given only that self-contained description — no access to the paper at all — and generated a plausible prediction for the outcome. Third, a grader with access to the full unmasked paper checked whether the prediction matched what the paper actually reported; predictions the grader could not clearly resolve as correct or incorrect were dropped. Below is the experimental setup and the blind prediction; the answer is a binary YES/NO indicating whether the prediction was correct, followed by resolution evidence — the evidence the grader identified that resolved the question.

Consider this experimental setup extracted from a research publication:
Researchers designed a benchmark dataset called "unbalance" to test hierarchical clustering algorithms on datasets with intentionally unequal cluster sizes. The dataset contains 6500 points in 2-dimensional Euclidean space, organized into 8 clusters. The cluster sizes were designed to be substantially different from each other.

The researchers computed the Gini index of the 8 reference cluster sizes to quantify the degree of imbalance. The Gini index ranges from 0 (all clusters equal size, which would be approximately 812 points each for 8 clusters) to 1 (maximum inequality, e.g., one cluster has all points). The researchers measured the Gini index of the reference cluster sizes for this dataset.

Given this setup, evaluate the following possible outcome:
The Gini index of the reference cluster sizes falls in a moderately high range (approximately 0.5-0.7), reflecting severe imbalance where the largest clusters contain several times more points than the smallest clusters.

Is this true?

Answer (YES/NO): YES